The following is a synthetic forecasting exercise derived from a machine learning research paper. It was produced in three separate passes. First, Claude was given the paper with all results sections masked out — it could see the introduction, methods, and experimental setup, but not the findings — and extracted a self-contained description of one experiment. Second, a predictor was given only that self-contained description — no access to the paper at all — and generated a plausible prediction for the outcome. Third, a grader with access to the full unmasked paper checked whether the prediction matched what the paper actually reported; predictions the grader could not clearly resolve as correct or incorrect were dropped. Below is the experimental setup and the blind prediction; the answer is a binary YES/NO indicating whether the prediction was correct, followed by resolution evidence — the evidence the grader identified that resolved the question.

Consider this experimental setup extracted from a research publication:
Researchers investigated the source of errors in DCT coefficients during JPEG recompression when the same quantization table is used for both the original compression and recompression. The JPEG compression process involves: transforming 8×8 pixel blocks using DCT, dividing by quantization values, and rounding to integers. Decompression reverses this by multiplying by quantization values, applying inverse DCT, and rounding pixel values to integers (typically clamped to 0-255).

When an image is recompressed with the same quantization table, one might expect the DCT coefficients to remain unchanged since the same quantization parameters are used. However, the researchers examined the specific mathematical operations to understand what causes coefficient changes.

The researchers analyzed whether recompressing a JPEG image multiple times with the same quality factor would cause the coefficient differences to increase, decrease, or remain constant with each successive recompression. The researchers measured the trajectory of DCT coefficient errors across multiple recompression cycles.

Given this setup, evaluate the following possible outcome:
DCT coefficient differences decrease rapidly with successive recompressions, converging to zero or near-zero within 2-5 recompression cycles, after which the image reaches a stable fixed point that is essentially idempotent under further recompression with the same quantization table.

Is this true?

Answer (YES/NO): NO